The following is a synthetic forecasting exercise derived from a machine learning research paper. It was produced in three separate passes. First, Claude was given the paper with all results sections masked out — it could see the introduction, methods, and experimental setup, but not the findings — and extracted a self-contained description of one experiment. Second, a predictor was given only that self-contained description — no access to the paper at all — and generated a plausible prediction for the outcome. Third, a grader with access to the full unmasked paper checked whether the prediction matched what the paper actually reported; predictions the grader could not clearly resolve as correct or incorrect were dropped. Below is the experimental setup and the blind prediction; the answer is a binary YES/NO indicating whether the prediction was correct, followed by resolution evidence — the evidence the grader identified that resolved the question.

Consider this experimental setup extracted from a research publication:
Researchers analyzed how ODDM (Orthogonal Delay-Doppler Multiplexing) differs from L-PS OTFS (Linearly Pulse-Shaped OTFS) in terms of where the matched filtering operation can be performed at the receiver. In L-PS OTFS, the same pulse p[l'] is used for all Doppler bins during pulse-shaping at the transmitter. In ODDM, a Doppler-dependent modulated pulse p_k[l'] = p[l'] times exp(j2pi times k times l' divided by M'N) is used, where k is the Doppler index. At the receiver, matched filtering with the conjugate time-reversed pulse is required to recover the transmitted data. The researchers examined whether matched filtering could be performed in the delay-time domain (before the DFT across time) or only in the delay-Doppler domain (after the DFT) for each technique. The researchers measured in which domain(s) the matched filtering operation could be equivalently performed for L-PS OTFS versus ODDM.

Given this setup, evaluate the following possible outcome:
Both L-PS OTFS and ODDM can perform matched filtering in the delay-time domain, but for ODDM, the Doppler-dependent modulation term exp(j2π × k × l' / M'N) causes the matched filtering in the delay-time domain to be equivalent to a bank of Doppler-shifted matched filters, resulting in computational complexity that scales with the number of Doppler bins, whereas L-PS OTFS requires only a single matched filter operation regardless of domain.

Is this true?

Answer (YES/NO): NO